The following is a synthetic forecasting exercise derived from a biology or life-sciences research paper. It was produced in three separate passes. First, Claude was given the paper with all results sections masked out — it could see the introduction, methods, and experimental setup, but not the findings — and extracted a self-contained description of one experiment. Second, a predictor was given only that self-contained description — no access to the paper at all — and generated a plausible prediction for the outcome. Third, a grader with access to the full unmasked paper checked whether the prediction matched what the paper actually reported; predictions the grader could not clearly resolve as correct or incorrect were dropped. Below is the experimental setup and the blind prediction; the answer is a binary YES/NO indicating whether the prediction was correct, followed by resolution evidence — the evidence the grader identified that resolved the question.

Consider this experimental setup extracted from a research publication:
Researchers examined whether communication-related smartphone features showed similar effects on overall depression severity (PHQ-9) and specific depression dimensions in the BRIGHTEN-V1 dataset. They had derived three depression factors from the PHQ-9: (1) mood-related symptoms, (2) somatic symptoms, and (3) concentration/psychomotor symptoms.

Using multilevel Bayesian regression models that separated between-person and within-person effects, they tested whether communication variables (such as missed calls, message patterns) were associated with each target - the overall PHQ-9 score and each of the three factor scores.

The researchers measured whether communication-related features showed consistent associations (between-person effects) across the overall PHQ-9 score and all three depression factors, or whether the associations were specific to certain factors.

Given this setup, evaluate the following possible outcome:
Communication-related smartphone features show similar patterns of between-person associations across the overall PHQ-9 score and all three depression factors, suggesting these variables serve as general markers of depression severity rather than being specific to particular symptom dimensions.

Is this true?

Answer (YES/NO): NO